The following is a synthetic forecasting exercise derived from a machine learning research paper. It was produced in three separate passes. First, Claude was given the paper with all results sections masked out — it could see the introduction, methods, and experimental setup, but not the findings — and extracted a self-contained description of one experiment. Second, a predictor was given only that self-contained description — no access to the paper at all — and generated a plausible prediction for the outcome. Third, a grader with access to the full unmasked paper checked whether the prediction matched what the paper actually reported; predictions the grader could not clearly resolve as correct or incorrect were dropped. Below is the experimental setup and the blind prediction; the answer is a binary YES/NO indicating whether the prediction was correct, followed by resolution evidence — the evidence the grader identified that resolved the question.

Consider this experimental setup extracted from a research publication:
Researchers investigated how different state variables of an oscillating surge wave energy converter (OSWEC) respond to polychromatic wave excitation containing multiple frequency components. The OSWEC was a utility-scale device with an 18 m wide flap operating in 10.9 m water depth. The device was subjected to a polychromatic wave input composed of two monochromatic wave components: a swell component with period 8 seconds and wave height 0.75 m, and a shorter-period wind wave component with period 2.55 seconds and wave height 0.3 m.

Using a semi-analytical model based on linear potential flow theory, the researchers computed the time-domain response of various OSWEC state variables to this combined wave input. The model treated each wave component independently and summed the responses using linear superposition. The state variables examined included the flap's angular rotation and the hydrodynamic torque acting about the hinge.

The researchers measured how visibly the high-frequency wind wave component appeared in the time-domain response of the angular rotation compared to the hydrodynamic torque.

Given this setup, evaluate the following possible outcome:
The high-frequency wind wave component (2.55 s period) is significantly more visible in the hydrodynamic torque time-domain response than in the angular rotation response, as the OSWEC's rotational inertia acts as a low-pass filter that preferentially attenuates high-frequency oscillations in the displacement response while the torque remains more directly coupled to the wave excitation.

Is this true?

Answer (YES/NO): YES